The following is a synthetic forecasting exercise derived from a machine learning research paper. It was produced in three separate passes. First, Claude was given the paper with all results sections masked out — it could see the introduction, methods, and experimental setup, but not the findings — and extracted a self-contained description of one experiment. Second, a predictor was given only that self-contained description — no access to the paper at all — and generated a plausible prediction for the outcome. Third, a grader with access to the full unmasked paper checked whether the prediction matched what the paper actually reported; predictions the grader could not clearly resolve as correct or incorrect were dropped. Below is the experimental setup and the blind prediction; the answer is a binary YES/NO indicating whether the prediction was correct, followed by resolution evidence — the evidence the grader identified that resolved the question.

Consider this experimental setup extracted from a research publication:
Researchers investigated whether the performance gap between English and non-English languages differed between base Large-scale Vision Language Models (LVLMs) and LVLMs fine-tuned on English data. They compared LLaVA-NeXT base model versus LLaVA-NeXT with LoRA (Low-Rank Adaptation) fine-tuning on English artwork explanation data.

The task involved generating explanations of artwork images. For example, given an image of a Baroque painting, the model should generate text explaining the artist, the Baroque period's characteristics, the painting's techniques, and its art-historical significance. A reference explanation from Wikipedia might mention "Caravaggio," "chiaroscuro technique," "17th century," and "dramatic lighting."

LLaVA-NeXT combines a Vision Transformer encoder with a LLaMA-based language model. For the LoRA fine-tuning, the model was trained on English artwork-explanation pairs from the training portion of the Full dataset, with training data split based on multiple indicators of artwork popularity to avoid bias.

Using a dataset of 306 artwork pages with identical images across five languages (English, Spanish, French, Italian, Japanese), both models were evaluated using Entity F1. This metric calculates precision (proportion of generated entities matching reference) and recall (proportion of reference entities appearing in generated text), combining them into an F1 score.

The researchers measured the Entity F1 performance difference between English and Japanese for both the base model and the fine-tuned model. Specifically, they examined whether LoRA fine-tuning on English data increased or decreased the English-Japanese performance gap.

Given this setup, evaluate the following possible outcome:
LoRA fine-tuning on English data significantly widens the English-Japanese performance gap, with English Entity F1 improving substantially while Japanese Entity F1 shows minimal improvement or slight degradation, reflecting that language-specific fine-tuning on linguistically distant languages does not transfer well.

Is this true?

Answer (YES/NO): NO